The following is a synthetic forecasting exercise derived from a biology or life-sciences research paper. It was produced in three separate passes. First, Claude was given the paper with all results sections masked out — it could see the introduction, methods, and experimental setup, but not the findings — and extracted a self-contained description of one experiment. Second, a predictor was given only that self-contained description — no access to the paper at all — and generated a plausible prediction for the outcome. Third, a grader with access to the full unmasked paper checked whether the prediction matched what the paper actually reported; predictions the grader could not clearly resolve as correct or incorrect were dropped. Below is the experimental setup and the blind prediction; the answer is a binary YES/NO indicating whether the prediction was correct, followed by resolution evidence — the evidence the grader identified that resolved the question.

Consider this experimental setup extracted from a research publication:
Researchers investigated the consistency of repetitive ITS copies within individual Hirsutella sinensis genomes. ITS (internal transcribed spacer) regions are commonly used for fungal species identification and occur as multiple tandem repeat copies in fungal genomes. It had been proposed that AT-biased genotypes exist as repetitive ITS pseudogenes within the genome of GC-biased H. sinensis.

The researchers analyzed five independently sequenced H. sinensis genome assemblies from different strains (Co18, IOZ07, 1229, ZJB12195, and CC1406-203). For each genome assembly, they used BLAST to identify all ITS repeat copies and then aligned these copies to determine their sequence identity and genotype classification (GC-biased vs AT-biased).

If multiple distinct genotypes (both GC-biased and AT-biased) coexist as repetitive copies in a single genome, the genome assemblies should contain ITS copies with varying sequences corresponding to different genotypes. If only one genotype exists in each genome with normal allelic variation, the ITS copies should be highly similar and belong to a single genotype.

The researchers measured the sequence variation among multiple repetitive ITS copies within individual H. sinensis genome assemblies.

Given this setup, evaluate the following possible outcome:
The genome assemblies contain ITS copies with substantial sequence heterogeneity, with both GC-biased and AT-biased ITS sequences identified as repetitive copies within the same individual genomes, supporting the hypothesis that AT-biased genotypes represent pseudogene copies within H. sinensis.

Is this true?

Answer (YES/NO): NO